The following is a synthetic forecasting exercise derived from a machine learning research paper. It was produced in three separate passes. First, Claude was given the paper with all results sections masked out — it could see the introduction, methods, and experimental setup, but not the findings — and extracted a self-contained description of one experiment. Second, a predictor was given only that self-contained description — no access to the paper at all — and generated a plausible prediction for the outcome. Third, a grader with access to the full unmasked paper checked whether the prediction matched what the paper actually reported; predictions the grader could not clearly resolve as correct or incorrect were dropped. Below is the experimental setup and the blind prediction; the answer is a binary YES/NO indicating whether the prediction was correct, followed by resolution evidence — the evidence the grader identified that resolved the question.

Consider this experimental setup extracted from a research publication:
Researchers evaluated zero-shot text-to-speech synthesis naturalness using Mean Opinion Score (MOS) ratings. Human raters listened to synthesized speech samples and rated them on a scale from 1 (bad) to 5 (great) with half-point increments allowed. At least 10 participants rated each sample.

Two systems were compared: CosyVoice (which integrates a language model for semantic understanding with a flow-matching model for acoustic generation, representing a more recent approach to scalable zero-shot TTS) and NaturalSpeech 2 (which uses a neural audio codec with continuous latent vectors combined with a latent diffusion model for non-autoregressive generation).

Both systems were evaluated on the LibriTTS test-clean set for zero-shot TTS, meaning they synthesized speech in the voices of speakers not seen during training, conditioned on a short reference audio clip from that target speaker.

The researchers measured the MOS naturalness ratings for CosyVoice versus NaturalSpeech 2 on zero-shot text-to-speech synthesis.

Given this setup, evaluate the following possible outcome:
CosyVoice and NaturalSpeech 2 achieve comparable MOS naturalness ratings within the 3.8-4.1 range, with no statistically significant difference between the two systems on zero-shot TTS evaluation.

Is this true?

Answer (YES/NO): NO